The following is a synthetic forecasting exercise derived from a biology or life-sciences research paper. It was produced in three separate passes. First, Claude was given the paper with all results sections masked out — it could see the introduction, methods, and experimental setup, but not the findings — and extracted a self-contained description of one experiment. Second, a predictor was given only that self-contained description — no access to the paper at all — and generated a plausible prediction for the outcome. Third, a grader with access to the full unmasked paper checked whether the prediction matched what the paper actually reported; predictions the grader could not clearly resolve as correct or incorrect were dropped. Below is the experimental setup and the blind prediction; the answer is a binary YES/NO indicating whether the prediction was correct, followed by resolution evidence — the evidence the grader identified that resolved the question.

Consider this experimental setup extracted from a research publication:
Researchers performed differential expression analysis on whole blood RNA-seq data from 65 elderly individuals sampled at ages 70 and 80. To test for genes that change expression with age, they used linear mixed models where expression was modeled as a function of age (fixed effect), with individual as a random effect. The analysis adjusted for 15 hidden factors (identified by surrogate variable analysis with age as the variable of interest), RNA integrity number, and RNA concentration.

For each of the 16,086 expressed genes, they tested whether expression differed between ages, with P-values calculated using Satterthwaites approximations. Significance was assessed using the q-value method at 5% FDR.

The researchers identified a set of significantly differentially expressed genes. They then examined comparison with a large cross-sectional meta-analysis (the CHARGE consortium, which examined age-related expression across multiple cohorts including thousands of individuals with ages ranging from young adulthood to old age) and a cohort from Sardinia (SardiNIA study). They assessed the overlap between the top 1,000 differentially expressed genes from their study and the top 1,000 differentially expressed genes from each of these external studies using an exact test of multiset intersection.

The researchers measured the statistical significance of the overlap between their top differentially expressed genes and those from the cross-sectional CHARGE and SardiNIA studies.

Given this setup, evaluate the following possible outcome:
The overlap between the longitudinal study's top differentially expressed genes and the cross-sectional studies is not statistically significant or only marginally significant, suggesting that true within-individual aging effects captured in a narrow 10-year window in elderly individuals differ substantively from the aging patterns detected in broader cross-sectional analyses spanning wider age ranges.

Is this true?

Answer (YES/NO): NO